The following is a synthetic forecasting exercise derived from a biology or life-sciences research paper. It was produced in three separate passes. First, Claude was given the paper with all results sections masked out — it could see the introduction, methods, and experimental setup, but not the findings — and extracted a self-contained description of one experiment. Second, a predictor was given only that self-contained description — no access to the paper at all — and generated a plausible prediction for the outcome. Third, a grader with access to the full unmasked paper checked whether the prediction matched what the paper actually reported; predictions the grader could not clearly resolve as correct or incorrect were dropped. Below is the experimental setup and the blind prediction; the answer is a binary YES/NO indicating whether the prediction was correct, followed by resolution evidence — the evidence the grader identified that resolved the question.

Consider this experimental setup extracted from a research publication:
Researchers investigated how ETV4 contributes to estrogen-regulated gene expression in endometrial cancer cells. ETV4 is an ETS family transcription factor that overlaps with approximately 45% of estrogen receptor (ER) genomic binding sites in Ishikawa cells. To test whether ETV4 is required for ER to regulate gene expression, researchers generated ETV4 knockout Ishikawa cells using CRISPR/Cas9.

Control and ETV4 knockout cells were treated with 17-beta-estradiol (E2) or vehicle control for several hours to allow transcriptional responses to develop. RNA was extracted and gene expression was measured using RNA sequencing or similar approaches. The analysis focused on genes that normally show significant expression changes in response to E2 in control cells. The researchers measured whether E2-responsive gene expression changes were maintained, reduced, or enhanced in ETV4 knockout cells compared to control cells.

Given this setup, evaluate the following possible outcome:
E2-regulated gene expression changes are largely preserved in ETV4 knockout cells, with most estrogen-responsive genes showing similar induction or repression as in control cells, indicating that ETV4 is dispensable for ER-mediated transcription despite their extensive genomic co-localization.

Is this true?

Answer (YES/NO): NO